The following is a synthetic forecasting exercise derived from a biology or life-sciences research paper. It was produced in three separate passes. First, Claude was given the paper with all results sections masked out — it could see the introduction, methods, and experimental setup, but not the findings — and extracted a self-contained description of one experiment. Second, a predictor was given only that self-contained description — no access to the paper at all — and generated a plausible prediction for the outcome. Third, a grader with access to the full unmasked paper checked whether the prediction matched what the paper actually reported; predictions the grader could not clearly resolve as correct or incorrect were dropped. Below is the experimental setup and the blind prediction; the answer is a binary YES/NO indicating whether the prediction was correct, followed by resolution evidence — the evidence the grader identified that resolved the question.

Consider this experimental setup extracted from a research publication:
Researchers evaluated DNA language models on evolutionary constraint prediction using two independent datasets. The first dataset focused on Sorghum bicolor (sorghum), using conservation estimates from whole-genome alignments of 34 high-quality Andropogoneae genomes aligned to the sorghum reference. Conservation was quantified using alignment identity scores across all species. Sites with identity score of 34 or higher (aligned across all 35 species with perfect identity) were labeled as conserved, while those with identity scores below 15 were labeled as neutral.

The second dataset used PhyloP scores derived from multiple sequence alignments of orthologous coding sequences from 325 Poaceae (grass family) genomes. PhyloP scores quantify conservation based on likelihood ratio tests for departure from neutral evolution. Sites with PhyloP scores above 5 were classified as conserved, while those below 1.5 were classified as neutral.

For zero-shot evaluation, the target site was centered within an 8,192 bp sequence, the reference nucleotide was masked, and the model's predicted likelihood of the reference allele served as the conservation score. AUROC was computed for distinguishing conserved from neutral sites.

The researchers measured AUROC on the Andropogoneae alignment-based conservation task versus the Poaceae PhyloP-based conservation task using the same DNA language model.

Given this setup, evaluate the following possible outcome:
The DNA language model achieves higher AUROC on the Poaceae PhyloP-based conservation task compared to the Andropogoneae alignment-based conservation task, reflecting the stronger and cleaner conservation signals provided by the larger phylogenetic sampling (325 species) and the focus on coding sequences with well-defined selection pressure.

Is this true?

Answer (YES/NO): NO